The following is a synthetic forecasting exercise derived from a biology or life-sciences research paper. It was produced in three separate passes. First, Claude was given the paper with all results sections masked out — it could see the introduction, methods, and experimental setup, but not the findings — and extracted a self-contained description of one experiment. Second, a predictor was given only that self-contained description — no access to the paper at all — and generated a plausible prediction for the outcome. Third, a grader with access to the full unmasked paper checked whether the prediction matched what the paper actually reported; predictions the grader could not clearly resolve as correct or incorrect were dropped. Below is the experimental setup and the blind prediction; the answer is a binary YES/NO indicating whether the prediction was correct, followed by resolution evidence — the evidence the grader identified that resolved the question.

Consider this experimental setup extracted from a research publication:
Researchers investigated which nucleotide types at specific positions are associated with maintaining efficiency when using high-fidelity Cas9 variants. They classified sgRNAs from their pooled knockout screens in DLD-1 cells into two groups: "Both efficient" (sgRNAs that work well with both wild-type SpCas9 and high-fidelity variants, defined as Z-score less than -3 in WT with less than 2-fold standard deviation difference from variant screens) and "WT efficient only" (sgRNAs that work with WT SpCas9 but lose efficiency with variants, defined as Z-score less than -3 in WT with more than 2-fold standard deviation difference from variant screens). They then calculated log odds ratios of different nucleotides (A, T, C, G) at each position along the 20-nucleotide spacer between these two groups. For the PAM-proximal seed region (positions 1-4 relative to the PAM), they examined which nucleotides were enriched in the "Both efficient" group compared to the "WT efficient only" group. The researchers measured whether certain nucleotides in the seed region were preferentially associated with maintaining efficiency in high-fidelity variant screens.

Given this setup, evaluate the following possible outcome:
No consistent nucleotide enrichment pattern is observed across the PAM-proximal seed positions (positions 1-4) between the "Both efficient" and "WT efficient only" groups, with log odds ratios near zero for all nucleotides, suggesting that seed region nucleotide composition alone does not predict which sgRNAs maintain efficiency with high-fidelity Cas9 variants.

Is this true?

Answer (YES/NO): NO